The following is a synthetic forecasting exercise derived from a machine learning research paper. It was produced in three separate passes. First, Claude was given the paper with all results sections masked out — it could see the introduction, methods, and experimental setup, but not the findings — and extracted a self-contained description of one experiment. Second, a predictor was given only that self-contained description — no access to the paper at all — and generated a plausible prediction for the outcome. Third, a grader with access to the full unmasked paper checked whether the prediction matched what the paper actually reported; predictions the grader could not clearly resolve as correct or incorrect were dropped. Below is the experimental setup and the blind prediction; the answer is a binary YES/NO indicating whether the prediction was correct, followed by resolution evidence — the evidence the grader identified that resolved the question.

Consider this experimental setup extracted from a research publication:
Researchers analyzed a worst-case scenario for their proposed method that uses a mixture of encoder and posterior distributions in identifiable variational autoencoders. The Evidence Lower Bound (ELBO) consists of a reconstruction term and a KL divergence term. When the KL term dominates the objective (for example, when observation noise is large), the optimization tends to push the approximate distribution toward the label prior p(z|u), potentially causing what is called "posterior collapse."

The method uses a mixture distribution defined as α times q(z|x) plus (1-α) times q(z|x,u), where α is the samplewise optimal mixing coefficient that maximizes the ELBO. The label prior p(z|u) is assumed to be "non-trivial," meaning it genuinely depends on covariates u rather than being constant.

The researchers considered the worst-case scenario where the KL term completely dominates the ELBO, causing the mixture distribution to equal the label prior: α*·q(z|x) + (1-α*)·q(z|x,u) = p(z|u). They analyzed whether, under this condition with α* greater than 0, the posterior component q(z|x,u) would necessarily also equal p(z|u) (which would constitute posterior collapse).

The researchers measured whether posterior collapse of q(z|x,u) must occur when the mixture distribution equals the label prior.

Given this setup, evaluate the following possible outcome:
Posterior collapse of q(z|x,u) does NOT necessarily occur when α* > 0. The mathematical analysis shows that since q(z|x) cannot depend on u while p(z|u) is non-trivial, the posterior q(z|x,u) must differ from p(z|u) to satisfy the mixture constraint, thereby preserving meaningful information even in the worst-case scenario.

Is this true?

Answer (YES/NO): YES